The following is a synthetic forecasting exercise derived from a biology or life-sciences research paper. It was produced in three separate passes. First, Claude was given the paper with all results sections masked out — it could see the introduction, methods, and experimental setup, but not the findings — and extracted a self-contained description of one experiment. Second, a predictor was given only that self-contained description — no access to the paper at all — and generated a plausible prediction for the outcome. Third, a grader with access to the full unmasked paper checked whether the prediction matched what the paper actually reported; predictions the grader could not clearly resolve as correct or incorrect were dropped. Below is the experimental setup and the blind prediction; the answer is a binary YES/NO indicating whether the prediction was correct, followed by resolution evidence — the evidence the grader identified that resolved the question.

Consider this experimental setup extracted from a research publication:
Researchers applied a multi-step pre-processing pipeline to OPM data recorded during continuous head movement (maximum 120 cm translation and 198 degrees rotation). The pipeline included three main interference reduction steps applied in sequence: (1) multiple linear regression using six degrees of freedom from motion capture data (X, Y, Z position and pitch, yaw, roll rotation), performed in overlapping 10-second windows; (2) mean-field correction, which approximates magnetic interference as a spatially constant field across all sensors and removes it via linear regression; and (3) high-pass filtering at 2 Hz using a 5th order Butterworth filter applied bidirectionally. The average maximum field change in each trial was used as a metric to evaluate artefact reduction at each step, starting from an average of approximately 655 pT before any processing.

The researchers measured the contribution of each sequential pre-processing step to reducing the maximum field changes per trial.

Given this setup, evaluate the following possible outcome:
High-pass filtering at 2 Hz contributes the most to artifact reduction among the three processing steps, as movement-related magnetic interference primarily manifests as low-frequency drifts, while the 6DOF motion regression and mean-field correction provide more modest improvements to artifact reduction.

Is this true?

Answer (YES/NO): NO